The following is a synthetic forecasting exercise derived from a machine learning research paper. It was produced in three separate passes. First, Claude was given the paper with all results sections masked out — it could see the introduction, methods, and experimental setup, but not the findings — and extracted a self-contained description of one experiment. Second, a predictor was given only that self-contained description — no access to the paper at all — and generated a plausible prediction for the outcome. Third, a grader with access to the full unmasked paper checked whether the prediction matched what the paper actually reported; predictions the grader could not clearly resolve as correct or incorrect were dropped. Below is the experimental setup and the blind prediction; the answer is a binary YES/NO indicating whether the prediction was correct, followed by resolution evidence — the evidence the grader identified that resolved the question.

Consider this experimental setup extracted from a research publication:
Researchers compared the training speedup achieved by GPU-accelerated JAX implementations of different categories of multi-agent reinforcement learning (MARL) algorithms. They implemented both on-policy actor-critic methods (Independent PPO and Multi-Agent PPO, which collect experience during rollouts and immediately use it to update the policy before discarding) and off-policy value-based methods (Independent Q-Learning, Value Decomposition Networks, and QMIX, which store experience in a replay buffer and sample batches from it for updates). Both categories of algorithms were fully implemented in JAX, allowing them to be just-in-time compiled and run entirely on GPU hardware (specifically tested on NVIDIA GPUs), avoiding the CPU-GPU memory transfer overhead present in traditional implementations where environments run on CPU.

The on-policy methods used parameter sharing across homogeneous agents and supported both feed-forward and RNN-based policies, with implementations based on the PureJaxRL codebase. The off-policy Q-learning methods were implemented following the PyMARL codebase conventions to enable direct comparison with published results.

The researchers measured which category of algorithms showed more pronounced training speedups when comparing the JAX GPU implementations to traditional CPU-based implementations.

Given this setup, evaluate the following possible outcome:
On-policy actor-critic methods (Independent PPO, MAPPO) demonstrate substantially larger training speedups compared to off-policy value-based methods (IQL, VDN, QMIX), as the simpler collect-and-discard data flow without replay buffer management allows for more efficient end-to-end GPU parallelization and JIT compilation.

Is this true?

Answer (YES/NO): YES